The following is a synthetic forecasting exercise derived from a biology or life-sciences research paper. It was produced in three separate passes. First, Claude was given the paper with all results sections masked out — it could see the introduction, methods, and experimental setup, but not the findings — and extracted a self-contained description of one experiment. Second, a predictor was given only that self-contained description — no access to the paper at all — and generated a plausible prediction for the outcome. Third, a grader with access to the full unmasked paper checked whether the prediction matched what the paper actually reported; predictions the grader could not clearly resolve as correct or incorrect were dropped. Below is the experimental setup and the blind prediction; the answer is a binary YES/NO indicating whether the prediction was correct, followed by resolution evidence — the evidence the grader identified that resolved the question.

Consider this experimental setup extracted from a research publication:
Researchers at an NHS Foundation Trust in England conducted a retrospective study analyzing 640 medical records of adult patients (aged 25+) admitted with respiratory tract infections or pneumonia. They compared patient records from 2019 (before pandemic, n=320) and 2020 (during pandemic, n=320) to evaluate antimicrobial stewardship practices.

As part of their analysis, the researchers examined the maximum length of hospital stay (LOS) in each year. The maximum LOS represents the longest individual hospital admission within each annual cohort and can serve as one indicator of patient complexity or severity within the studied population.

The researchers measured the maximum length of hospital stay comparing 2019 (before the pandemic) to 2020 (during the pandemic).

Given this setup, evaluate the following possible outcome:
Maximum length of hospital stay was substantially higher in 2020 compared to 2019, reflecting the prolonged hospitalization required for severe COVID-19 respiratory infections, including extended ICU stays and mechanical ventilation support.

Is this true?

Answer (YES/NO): NO